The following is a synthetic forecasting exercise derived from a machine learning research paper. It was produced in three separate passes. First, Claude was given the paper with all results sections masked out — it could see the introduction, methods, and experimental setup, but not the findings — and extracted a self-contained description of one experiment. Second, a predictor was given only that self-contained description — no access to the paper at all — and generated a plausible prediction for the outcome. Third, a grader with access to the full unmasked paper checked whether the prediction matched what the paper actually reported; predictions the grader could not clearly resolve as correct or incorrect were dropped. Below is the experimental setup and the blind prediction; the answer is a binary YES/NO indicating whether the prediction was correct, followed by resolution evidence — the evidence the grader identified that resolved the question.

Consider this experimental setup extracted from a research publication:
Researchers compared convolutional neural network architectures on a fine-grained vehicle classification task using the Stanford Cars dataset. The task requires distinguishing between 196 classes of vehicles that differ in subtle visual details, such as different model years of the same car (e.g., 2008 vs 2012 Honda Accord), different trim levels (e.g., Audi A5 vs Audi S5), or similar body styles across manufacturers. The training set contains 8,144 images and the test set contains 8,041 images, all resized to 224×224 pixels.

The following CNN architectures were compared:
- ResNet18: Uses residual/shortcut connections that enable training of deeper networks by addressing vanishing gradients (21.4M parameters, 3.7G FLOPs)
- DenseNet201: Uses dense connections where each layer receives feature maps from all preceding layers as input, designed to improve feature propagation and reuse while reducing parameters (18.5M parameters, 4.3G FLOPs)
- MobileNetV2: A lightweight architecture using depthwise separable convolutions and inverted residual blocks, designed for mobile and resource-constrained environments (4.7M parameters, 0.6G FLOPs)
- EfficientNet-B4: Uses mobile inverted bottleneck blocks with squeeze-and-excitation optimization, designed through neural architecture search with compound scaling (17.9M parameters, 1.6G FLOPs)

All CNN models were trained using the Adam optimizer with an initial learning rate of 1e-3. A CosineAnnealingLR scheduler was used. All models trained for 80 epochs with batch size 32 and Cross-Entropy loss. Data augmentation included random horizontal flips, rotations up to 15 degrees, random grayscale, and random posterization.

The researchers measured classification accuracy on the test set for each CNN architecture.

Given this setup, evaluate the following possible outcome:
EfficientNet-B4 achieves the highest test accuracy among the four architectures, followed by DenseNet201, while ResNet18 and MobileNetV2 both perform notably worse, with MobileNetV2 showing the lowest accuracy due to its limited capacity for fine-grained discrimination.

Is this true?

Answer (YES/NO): NO